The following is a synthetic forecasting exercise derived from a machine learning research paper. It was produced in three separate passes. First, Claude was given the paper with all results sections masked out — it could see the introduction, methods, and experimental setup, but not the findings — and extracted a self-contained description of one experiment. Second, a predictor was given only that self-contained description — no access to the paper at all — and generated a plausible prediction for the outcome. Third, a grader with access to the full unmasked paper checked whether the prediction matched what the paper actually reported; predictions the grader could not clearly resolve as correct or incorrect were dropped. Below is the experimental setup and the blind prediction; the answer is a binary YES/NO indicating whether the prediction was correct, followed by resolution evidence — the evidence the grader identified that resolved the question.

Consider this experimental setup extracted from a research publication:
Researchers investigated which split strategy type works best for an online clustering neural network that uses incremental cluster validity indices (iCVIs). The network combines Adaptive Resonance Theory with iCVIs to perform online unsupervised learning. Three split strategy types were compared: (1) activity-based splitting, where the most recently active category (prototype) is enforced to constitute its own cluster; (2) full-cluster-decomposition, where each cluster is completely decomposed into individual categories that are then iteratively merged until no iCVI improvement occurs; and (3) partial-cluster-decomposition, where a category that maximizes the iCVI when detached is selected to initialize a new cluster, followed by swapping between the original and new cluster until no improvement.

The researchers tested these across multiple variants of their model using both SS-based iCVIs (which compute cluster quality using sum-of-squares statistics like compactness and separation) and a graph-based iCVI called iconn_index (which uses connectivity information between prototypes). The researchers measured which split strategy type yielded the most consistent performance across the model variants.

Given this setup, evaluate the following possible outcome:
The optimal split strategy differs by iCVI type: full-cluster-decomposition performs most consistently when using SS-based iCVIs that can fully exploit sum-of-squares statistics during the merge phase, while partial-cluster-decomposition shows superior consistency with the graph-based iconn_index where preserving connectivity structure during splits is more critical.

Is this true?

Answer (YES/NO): NO